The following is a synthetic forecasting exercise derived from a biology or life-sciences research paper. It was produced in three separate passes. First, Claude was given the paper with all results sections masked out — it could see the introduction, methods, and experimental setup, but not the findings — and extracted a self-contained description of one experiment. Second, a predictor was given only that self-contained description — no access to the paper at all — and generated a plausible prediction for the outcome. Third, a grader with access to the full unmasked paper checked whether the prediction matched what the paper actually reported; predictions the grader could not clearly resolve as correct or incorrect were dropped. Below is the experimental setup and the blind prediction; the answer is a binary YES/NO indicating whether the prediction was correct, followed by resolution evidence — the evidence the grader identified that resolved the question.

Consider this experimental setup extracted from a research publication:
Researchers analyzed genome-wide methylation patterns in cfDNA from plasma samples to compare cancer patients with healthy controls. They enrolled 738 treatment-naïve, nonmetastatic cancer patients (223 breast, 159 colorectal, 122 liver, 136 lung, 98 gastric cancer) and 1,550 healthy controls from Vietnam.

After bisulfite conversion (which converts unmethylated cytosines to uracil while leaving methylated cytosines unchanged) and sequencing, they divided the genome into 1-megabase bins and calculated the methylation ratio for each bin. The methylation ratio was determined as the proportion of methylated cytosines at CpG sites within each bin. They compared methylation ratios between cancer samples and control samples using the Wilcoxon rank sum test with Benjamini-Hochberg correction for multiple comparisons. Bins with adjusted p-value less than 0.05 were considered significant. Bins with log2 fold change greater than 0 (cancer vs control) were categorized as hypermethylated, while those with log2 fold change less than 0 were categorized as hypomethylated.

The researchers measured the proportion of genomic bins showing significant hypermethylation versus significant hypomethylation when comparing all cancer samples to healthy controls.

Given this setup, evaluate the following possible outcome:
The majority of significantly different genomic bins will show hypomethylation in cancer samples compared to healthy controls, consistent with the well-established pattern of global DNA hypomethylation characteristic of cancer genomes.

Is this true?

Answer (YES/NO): YES